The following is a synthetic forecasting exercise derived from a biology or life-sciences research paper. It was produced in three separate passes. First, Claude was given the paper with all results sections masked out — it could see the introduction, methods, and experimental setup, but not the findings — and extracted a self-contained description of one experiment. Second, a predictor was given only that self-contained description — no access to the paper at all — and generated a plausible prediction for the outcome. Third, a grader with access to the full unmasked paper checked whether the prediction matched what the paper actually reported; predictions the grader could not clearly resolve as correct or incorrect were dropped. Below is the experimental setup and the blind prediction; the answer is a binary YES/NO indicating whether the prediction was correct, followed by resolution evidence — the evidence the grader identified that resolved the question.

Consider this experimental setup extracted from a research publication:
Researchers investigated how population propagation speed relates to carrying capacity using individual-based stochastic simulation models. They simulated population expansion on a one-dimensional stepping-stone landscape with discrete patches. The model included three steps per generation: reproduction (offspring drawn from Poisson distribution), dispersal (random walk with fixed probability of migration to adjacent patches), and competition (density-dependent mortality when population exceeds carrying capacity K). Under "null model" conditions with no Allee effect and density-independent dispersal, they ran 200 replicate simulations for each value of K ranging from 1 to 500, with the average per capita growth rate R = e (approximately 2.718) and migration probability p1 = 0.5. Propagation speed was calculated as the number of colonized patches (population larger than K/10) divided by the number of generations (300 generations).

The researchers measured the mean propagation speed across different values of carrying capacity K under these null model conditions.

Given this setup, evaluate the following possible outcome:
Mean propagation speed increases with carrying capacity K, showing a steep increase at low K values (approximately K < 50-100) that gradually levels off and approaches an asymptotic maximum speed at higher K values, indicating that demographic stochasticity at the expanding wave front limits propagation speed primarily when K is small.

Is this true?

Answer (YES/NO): NO